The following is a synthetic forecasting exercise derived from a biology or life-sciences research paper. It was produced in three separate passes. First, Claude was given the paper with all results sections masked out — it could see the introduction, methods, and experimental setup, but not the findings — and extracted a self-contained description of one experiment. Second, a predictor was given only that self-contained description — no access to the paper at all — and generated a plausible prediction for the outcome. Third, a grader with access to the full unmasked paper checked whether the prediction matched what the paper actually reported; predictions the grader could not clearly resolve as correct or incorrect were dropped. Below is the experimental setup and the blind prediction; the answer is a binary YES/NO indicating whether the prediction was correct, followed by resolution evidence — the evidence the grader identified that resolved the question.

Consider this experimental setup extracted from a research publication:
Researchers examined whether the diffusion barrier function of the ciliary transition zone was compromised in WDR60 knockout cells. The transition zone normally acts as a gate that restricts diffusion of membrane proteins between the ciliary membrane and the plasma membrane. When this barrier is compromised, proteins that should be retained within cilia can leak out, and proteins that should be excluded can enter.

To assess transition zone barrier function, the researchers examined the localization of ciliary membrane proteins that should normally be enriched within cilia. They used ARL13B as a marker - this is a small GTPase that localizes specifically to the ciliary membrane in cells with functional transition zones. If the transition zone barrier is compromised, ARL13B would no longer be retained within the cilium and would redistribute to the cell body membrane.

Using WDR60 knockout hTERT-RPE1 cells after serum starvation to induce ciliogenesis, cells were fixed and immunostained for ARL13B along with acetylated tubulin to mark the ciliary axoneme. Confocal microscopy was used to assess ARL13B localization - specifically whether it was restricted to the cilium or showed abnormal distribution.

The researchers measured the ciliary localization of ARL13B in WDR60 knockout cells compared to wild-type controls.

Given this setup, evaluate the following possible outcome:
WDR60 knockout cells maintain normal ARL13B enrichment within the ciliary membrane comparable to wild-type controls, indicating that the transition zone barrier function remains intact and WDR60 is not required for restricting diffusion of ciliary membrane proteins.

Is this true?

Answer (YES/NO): NO